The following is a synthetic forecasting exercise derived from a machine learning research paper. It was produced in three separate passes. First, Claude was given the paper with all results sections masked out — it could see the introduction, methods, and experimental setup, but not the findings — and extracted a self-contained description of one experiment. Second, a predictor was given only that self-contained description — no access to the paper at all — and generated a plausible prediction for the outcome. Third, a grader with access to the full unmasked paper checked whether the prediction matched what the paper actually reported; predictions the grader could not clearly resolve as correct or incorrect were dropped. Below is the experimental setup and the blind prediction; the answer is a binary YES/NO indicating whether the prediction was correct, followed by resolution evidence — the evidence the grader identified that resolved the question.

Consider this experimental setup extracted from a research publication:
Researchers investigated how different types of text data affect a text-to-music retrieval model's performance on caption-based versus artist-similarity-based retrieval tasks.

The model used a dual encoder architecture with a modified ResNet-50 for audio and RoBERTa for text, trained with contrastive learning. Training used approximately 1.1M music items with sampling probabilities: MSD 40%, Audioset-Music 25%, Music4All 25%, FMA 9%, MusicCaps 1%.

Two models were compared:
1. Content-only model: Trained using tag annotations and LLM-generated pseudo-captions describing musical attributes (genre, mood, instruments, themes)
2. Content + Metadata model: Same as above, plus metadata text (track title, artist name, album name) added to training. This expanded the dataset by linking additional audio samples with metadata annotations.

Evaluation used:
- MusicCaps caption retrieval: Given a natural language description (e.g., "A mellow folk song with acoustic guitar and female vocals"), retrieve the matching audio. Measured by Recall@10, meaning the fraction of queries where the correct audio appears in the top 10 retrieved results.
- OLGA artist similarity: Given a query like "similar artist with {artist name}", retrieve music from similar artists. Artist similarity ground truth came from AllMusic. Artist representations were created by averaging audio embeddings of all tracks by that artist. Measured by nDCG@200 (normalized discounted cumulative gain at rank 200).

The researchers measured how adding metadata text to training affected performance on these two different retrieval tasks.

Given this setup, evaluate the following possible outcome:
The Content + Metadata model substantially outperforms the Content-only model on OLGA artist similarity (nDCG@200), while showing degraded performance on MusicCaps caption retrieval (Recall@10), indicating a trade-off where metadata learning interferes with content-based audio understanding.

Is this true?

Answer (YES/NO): NO